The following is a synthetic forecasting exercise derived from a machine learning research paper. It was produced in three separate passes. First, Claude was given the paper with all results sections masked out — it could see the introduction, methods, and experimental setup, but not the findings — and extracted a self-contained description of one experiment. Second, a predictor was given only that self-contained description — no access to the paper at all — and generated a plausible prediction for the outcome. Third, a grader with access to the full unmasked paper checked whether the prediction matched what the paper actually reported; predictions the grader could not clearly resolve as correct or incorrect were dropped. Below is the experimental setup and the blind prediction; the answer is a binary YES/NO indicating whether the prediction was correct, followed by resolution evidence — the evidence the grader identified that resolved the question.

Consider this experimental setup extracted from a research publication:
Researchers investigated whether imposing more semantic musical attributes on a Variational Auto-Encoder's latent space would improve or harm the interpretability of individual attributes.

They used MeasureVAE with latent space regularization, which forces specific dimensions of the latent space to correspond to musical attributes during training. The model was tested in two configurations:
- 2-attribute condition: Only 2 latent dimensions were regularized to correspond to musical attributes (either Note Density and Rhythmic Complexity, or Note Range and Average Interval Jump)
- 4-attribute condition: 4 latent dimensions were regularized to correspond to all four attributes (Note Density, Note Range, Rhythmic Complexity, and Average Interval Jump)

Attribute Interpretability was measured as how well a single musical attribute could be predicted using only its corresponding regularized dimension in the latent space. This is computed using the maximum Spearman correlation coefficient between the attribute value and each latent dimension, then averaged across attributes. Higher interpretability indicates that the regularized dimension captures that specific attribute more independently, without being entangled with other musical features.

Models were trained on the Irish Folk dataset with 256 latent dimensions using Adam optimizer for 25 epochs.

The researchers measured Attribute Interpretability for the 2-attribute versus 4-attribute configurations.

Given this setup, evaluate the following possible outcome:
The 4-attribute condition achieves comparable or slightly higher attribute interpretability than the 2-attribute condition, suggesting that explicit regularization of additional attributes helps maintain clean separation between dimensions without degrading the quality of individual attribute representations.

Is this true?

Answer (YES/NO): NO